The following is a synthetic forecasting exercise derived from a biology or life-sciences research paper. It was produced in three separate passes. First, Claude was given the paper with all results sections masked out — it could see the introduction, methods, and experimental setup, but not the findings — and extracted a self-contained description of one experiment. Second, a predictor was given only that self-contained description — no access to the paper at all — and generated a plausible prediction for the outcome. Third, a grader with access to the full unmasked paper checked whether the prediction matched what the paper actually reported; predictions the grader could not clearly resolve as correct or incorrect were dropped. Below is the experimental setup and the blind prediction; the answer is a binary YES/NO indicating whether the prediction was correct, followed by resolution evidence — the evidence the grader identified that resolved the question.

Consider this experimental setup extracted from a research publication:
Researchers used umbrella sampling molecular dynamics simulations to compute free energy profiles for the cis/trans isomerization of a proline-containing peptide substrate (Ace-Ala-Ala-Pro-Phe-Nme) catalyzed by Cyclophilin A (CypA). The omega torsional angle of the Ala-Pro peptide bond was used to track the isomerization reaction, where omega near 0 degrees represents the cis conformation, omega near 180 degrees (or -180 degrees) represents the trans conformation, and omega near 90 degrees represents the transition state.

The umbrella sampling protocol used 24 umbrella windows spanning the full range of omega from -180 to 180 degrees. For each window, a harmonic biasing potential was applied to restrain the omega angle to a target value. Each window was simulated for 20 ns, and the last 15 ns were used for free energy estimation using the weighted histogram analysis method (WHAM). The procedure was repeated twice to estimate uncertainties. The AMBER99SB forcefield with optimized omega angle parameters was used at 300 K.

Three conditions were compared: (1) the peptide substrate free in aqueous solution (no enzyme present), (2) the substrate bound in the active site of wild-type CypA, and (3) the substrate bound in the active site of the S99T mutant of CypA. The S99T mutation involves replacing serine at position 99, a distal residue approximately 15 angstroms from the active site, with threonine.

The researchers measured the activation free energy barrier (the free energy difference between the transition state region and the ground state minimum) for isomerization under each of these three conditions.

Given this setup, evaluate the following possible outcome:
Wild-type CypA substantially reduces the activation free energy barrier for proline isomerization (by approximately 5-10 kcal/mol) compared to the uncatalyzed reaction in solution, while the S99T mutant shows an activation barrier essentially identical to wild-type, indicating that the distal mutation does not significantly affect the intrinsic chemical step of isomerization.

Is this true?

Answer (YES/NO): NO